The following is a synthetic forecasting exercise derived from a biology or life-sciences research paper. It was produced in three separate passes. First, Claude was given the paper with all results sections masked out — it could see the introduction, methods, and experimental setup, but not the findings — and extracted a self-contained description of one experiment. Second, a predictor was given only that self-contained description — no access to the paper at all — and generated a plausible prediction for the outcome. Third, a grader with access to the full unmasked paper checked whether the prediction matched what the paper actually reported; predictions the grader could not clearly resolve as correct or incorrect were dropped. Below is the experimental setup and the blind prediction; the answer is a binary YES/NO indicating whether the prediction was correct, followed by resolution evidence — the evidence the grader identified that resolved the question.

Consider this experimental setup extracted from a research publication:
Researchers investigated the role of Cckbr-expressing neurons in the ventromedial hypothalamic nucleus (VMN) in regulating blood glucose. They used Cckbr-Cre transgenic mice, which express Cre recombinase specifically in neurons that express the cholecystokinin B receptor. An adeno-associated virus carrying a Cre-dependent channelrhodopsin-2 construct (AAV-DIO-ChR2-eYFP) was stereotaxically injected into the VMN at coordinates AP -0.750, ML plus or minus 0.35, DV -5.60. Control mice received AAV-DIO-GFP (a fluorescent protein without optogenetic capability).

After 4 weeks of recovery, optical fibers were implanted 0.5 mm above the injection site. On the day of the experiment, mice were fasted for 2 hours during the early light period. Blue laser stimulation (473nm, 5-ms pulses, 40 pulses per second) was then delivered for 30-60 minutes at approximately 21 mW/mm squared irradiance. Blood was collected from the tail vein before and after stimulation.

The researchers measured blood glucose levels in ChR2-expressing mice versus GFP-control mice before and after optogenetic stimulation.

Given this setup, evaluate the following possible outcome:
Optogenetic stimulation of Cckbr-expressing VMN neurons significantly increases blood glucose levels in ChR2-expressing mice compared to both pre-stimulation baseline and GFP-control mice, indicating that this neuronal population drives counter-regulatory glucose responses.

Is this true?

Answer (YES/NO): NO